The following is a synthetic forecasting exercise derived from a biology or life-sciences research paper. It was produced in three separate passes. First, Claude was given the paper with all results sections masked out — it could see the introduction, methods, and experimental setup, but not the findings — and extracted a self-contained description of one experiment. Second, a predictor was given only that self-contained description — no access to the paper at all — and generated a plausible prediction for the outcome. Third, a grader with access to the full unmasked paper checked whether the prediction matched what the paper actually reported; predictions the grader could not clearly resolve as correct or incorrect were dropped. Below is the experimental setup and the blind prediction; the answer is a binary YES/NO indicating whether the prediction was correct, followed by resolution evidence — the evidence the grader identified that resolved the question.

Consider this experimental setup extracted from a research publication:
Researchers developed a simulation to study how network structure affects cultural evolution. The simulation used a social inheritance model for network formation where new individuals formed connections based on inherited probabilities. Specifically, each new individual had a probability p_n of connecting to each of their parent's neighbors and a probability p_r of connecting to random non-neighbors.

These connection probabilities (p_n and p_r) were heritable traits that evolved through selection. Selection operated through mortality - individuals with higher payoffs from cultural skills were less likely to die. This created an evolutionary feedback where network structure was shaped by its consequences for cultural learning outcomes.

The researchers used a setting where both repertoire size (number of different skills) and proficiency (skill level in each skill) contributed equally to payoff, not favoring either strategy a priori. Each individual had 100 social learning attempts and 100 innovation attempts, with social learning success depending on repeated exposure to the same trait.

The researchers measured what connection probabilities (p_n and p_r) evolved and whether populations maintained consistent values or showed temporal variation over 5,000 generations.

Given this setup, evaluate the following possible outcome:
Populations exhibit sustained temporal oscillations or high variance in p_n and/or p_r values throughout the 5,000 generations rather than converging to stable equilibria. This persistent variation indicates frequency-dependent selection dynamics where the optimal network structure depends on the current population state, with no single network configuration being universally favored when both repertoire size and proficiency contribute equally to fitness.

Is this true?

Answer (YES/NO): YES